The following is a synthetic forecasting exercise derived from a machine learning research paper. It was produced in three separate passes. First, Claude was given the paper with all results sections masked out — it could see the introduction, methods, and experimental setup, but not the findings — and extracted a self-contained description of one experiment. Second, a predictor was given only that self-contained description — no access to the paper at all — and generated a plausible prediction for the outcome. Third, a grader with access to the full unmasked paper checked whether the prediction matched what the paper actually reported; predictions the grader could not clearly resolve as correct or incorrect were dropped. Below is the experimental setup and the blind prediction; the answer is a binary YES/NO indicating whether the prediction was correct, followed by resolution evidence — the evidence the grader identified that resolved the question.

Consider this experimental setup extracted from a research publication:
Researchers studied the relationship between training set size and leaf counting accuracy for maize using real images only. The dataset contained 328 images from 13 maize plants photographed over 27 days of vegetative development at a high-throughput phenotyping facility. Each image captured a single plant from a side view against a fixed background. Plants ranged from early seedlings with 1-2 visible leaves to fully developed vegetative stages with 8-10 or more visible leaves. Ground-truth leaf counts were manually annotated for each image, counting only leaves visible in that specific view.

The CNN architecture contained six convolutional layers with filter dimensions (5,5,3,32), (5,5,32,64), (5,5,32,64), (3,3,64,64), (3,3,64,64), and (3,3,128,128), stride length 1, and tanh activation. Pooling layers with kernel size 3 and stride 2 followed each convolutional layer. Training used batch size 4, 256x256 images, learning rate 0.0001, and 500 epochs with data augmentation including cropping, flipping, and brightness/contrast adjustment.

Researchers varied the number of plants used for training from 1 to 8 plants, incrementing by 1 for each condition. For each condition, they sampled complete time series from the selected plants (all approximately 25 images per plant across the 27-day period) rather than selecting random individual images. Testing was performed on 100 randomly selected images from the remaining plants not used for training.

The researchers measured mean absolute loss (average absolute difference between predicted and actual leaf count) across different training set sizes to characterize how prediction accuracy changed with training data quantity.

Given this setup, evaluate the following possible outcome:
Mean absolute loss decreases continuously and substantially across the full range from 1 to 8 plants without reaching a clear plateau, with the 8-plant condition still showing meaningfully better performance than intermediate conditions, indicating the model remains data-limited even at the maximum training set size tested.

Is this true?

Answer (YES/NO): NO